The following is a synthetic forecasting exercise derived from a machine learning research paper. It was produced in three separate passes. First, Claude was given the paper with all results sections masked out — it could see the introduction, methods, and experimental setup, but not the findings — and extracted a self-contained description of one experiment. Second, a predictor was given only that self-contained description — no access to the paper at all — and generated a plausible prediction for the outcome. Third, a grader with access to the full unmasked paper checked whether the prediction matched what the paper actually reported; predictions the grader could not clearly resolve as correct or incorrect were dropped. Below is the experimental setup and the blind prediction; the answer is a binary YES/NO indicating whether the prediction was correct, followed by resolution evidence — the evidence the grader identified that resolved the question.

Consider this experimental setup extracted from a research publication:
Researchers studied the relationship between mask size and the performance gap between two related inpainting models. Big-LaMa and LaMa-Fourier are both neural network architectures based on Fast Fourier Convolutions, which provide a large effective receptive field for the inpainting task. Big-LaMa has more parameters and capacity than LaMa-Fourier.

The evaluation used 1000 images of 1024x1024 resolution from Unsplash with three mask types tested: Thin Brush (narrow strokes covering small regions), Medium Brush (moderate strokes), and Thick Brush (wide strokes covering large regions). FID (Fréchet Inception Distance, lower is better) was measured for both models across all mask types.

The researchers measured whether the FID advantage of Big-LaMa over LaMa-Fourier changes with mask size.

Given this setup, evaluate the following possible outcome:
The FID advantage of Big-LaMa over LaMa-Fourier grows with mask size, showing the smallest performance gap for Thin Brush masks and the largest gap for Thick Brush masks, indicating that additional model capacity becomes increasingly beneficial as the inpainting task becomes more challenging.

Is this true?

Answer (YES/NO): NO